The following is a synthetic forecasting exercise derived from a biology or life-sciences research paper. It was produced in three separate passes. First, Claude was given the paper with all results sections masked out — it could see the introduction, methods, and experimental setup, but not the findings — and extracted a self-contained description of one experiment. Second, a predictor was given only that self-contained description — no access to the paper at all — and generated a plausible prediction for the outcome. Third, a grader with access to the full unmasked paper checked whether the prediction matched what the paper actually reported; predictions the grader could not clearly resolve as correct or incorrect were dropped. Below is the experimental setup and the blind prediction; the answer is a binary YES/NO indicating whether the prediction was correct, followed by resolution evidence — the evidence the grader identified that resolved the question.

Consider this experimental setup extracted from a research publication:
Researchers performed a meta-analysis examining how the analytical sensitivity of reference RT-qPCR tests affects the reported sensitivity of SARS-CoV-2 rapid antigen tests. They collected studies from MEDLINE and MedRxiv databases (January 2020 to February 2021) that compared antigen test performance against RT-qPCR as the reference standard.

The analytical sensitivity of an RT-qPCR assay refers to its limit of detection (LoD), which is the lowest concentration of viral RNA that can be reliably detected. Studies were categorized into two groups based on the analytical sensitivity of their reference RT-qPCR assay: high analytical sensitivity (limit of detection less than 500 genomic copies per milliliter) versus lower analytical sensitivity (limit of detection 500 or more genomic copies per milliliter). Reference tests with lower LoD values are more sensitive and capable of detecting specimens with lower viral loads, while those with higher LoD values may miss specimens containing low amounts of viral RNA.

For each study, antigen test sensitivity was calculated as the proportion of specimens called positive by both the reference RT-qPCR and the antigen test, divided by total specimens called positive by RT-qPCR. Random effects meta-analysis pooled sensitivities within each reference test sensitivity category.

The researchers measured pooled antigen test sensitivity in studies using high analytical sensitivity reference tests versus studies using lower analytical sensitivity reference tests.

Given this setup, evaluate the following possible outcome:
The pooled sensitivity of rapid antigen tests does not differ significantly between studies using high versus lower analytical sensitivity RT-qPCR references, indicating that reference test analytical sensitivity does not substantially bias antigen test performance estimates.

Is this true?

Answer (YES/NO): YES